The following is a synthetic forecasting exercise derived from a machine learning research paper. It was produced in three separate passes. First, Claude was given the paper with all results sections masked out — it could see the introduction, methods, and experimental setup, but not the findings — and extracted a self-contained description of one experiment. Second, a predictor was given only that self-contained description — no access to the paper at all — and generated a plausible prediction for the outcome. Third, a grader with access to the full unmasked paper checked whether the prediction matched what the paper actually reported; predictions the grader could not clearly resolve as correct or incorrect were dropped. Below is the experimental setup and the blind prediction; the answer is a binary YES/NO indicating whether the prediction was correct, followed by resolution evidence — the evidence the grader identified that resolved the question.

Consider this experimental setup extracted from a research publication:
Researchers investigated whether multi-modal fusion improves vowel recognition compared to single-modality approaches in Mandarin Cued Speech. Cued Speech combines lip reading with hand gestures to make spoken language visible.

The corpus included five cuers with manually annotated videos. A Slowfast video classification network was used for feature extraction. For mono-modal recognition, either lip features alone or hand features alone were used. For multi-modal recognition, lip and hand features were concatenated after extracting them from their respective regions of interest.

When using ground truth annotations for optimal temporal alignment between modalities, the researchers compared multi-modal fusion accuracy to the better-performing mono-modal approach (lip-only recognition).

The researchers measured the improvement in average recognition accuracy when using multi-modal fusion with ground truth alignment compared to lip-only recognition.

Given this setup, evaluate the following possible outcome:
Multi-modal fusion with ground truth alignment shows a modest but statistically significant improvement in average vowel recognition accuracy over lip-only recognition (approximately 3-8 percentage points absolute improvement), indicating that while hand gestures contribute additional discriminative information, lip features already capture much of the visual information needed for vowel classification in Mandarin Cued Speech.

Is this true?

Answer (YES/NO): NO